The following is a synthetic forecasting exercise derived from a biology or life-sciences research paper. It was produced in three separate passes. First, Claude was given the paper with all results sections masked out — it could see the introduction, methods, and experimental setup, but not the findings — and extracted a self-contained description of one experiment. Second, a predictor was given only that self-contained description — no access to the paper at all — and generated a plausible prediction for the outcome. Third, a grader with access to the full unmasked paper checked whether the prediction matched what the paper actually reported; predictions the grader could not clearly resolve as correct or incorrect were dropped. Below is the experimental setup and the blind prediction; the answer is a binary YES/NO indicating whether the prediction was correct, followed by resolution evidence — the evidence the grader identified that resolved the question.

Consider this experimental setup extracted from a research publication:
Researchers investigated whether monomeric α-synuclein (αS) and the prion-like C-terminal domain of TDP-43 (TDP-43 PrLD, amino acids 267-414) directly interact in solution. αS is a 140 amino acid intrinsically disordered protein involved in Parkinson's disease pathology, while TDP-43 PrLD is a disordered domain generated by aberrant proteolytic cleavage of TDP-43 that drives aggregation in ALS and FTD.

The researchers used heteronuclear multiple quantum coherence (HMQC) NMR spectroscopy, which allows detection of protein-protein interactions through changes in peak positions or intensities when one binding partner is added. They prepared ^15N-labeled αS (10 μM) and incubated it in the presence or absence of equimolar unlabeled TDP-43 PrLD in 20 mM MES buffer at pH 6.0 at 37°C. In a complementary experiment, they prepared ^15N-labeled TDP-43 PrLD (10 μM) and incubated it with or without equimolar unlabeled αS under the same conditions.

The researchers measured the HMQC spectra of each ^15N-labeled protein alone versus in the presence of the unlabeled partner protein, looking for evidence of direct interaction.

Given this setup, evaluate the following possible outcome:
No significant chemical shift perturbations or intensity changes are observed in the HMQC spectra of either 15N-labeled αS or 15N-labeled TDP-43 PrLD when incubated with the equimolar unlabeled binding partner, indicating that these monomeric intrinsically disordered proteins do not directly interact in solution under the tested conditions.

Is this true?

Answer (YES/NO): NO